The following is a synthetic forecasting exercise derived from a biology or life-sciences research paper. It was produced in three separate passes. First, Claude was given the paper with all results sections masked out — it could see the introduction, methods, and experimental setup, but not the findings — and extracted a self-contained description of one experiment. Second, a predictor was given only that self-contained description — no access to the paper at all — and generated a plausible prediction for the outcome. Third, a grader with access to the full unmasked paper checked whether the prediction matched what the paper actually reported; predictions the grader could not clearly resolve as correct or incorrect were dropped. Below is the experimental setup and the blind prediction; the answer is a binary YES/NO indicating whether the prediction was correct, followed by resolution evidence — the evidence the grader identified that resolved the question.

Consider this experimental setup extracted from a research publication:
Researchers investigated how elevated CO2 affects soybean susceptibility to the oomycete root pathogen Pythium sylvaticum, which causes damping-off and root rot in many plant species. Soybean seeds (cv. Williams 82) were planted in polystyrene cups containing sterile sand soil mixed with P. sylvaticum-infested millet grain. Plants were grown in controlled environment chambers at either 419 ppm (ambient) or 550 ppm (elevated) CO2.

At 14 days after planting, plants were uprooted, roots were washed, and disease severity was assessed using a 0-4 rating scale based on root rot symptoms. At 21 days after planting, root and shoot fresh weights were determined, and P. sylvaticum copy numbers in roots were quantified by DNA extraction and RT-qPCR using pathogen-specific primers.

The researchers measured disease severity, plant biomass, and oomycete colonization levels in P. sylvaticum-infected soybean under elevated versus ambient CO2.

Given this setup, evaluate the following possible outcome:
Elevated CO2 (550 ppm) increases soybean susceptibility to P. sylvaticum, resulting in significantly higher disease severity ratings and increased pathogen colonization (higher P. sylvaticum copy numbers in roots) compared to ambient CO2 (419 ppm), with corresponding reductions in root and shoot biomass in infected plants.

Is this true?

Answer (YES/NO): NO